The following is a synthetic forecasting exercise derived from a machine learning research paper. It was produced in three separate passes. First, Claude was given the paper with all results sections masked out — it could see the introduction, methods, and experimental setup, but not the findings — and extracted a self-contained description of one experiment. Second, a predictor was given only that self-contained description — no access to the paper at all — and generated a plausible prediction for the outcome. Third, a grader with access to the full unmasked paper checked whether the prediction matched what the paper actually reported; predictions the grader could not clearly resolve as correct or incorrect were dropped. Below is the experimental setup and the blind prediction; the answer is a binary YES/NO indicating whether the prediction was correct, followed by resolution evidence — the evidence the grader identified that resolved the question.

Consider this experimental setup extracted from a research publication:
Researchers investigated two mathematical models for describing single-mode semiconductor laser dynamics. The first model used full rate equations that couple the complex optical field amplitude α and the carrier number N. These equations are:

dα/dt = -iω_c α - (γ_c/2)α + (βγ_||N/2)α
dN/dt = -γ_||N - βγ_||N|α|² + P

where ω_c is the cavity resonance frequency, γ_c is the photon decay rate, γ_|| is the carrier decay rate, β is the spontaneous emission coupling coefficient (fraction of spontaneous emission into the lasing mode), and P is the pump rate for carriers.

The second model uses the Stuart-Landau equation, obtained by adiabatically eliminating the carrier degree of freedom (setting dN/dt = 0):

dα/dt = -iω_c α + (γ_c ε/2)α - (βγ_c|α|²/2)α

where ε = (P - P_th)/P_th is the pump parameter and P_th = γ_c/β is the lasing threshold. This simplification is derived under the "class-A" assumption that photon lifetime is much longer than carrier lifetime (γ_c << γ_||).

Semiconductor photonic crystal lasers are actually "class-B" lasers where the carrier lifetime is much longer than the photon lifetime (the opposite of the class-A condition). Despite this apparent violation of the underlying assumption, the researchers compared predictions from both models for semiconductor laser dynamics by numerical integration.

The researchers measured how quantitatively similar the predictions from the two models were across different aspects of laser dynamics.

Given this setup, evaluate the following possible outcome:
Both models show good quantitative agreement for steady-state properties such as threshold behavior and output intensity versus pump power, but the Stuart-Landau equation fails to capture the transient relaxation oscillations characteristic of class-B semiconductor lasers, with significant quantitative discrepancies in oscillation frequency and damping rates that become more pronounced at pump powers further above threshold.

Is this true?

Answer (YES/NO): NO